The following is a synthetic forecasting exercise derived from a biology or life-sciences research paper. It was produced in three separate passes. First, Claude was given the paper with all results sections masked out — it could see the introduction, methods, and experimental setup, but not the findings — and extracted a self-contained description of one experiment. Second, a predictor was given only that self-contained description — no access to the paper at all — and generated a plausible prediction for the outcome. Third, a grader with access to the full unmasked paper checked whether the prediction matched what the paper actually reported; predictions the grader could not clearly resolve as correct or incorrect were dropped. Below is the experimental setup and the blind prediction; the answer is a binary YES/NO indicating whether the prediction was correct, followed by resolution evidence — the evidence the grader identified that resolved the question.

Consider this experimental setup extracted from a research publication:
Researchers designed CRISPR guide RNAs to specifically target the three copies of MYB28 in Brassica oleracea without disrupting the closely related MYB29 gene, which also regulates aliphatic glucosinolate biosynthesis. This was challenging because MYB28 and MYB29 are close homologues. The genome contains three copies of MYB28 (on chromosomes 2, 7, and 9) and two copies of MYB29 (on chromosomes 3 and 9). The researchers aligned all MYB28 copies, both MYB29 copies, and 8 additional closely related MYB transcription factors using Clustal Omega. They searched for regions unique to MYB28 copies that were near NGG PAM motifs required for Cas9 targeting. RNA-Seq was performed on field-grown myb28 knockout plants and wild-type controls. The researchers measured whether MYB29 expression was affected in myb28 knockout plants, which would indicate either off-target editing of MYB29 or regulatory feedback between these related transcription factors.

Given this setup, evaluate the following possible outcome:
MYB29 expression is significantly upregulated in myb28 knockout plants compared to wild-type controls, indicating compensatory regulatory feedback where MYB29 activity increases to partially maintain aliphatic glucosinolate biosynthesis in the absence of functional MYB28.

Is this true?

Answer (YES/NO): NO